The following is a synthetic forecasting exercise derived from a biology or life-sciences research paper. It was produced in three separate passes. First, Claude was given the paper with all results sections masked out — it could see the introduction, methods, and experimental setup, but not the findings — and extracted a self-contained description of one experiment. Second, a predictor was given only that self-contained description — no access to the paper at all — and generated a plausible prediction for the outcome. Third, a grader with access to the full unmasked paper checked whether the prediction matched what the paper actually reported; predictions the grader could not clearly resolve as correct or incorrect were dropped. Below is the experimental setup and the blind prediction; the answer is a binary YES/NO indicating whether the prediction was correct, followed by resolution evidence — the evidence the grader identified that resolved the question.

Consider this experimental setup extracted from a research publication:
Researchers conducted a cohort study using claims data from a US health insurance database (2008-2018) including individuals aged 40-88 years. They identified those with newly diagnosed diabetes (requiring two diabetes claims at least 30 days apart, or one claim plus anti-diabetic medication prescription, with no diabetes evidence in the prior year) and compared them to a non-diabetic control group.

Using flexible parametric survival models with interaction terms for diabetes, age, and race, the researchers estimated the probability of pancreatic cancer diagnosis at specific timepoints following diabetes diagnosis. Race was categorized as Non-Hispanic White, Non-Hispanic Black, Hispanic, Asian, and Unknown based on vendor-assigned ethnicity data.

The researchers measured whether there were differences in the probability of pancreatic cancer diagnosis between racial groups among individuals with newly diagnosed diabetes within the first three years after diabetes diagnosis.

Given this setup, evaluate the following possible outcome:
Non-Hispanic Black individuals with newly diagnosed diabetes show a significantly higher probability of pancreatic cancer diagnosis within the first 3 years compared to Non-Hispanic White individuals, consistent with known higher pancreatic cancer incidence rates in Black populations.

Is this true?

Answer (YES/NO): NO